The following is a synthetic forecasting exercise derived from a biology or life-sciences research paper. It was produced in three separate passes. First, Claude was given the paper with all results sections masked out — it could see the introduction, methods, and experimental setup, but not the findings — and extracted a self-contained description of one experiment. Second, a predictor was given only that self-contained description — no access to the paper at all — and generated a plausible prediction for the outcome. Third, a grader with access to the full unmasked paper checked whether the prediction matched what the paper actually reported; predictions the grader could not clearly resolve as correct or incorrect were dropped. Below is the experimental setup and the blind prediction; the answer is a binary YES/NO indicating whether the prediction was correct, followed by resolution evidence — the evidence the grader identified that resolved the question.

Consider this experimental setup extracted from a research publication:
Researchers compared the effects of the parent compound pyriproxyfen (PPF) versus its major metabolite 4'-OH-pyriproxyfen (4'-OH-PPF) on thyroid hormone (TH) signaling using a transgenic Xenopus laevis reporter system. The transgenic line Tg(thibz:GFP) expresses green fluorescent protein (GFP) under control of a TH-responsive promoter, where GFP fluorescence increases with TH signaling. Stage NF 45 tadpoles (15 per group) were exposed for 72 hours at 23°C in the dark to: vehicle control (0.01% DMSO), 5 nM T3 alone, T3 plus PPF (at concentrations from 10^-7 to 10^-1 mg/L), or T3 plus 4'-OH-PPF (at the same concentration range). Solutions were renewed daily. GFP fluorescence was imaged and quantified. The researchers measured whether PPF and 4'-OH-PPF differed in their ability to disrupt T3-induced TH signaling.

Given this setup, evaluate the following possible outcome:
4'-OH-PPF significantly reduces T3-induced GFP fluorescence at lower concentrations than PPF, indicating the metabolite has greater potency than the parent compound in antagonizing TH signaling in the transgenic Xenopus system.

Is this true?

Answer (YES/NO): YES